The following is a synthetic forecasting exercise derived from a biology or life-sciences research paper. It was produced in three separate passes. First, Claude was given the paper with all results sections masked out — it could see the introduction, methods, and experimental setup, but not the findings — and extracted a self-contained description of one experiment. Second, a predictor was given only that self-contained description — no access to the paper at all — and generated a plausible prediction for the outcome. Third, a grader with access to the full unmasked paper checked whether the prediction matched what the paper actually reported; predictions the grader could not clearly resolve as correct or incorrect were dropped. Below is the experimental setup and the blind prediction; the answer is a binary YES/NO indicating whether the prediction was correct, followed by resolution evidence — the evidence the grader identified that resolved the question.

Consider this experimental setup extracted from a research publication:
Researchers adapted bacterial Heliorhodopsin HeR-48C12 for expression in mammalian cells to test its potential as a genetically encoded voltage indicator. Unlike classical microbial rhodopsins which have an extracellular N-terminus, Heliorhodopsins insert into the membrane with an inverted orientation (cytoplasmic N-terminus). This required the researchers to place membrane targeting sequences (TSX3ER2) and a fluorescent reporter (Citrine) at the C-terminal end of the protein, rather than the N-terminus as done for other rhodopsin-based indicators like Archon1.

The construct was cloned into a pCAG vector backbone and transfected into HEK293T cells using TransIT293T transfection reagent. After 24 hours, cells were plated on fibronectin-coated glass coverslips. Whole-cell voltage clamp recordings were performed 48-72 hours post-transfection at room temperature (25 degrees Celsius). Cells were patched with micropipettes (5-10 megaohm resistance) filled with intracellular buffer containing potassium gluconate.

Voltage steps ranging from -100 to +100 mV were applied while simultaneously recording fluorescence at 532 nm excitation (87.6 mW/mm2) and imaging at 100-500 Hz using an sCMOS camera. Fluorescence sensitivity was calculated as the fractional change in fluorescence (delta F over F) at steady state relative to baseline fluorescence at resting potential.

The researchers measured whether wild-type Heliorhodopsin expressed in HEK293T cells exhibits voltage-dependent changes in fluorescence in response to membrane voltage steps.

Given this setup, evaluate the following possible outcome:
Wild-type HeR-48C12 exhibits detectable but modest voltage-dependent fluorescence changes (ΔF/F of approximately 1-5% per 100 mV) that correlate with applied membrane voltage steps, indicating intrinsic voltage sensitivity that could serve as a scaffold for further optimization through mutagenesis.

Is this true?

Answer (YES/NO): YES